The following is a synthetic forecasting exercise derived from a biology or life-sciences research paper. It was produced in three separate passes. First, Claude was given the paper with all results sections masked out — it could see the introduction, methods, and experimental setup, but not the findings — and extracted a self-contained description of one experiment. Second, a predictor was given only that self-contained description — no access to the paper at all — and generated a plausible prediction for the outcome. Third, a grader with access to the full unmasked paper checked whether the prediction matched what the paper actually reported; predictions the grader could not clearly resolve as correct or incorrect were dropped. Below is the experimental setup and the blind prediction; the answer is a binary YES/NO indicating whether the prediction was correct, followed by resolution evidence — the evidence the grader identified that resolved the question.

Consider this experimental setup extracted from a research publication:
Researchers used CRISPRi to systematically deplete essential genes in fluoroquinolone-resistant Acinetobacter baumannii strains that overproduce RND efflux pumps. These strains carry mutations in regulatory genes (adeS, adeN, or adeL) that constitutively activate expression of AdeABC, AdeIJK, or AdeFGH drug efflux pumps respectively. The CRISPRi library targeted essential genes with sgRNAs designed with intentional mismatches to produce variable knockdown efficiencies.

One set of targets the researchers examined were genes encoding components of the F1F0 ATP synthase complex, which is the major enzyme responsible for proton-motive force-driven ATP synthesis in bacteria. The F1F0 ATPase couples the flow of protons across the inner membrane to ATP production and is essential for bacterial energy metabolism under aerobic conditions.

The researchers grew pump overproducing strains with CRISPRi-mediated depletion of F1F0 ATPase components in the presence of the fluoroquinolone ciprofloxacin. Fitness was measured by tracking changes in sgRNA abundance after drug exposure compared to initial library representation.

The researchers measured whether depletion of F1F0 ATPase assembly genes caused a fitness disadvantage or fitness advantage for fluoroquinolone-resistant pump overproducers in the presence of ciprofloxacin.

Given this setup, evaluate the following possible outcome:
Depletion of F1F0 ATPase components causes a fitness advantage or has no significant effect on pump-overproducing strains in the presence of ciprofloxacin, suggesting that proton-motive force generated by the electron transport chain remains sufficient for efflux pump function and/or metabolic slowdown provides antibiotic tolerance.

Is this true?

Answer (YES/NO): YES